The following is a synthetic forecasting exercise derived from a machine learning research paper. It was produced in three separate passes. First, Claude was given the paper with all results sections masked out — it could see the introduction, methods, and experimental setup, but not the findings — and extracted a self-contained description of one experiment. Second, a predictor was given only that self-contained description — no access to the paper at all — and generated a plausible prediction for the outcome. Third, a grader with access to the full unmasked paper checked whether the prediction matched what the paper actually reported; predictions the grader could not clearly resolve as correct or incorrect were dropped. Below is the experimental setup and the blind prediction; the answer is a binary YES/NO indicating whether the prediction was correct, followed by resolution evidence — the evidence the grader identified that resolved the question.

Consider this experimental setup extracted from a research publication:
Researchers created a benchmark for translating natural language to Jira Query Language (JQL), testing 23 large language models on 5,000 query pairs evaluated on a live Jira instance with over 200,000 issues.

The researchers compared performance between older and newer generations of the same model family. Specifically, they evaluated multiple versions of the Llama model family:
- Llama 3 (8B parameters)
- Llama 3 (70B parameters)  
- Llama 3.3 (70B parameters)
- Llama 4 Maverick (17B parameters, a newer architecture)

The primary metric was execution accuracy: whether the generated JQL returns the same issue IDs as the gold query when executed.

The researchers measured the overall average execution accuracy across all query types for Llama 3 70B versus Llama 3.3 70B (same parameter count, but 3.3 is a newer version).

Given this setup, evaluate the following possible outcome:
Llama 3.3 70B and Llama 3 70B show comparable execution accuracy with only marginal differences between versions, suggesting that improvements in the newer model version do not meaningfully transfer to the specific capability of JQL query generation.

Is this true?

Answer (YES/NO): NO